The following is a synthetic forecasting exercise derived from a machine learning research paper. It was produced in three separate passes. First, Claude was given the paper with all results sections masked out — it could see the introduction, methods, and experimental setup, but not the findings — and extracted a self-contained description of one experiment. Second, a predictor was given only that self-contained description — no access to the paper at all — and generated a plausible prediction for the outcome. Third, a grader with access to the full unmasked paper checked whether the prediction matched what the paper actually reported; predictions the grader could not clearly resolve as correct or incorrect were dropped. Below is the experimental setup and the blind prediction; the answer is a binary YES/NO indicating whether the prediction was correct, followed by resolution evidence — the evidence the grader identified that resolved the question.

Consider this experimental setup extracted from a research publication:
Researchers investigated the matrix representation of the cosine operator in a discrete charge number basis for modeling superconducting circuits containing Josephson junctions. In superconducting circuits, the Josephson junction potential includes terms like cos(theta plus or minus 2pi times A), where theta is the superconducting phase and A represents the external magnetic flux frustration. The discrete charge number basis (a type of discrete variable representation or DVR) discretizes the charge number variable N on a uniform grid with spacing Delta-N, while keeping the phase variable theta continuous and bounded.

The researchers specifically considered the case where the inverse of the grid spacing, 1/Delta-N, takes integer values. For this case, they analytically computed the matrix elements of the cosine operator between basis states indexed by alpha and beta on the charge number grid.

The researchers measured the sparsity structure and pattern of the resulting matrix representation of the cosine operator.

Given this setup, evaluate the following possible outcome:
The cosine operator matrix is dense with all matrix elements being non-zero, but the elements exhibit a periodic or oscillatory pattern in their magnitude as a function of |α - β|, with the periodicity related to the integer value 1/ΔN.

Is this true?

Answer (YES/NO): NO